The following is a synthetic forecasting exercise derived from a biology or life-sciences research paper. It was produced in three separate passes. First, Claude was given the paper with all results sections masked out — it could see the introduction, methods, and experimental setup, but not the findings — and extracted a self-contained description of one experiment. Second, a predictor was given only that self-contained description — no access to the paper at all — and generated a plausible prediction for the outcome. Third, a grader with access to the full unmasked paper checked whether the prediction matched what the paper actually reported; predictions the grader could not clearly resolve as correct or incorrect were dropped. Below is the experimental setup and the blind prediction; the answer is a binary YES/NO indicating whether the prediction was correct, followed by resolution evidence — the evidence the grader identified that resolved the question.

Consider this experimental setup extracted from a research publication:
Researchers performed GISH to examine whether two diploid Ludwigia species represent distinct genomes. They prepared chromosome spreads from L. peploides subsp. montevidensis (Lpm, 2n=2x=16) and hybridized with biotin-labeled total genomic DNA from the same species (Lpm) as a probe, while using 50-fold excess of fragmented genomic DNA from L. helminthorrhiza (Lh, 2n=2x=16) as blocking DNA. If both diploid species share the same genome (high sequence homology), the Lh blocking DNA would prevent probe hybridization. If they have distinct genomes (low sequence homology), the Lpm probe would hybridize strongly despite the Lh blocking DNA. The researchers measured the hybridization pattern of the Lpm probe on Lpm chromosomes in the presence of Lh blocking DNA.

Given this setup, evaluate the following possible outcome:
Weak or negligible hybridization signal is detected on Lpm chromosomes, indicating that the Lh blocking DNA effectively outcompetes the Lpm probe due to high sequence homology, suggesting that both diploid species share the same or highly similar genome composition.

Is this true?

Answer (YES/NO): NO